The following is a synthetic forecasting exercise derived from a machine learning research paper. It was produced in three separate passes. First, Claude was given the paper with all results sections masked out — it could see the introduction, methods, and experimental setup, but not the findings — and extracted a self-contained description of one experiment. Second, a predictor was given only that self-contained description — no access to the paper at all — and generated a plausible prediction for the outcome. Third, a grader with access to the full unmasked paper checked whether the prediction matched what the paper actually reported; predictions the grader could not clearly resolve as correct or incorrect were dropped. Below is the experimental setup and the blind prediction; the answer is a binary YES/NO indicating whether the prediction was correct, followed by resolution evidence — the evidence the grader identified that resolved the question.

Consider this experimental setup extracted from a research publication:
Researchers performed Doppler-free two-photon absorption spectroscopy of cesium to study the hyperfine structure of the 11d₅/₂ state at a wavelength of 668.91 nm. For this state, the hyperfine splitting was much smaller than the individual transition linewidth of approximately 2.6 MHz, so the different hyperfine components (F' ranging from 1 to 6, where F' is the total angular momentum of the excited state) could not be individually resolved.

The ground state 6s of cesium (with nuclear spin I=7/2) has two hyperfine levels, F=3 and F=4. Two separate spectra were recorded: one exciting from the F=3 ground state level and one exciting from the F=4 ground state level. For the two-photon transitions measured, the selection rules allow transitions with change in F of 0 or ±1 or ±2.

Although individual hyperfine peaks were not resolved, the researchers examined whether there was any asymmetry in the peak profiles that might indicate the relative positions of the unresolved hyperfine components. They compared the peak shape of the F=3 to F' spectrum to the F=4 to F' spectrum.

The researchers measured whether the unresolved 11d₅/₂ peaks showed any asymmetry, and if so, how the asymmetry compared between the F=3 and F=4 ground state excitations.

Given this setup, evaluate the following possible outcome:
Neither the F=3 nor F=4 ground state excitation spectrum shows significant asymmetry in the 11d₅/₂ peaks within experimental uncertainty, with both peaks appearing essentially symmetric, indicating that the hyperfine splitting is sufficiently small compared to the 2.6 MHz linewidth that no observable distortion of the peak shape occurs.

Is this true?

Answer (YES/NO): NO